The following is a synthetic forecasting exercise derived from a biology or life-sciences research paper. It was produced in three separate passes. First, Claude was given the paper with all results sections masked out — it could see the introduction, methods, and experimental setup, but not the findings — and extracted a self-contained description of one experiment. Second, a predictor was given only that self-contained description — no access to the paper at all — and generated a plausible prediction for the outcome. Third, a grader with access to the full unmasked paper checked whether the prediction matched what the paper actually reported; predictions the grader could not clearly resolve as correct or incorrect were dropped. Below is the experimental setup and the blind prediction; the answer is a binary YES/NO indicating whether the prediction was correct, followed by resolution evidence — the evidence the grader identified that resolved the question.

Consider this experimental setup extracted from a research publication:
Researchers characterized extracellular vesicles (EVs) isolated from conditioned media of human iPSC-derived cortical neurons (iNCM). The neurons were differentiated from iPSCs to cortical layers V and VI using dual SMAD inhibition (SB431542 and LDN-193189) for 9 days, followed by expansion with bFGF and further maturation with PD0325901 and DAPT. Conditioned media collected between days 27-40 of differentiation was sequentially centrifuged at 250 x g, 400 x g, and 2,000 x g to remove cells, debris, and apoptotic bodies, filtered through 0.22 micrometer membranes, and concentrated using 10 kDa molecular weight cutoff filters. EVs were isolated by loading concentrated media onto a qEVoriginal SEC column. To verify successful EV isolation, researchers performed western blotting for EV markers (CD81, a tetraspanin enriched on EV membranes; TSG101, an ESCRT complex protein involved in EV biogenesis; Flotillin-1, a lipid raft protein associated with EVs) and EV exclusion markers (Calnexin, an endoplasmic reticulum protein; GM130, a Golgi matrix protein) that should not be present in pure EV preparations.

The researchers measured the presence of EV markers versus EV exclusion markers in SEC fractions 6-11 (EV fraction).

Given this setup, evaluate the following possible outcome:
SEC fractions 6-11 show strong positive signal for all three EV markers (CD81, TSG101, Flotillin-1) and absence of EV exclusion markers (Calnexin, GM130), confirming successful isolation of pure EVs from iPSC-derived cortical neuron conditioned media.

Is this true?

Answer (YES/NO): NO